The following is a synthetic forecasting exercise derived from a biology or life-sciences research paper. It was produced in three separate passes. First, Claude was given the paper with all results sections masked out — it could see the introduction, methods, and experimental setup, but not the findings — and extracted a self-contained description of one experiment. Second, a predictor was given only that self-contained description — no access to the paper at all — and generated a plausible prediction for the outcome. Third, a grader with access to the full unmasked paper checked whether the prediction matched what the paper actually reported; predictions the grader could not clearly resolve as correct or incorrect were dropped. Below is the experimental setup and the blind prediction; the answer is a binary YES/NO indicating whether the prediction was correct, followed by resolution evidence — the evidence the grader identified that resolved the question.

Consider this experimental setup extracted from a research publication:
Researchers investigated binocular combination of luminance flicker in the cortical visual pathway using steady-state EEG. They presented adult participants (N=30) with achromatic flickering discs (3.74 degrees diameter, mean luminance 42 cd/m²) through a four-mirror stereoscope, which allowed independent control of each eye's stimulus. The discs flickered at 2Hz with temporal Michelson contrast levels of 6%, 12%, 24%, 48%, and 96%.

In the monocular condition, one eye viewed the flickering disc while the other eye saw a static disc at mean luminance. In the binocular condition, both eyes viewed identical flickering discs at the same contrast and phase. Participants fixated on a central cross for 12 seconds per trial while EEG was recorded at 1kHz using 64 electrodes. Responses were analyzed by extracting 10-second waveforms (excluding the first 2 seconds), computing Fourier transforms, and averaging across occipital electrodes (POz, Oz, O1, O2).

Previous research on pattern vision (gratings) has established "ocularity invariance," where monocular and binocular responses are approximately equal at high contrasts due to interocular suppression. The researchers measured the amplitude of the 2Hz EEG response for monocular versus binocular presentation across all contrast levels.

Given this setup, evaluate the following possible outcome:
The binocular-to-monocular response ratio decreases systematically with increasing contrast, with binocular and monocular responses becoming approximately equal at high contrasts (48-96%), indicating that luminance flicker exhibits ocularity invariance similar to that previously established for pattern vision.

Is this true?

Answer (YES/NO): NO